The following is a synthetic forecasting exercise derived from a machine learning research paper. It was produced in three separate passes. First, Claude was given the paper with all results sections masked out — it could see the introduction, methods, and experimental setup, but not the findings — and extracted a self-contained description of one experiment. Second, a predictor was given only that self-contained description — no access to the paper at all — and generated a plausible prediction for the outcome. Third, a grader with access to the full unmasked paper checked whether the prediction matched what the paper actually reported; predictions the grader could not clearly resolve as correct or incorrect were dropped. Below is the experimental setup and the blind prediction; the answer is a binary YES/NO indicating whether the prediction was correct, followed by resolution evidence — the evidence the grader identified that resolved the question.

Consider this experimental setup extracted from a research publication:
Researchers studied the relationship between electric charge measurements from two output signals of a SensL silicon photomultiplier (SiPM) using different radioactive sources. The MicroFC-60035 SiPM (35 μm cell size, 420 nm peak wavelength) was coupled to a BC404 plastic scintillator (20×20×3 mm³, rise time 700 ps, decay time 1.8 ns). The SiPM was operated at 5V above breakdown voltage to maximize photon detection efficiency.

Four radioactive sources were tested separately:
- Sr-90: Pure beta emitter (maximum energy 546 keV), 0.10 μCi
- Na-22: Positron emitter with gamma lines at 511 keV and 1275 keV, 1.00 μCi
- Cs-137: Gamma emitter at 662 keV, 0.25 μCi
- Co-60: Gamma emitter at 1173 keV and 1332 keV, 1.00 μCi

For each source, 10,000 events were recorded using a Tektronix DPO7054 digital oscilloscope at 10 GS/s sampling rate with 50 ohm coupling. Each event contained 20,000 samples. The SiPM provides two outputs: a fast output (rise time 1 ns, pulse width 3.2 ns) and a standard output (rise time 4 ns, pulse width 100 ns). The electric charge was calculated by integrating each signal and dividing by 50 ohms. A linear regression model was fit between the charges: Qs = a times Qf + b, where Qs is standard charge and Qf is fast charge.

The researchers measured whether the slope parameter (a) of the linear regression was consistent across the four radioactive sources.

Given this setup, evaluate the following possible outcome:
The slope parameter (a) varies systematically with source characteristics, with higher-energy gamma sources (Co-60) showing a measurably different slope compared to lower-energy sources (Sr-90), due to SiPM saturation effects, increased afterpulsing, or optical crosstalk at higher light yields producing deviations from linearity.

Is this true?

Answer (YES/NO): NO